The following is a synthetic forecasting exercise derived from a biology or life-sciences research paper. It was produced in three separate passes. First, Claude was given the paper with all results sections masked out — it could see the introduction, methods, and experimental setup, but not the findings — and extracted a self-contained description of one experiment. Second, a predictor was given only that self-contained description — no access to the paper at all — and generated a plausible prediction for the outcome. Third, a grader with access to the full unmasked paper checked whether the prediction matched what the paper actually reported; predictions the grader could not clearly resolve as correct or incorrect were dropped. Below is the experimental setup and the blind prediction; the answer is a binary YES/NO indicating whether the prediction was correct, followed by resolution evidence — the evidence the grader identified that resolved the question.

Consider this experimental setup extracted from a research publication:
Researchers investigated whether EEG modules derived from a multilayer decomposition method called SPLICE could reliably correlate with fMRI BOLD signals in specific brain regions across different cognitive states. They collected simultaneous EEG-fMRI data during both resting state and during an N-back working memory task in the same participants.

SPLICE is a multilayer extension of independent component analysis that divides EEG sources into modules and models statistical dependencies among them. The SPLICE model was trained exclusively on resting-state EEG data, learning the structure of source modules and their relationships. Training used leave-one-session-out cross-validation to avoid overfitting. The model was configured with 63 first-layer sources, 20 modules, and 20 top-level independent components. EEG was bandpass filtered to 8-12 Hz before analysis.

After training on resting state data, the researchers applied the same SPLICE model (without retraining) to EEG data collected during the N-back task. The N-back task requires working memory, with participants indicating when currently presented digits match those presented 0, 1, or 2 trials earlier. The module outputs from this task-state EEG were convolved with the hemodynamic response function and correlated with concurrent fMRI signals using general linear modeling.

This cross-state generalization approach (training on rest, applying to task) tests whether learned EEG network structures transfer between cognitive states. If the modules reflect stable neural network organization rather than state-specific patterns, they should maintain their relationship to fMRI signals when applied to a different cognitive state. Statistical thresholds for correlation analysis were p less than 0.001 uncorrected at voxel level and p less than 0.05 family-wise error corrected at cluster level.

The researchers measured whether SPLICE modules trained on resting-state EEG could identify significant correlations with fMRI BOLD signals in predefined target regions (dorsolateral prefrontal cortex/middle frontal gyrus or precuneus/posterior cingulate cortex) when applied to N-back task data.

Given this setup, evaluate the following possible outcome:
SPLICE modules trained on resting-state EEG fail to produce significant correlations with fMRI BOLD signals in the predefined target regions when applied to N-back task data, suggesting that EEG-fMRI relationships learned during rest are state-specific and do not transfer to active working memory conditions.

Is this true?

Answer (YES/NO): NO